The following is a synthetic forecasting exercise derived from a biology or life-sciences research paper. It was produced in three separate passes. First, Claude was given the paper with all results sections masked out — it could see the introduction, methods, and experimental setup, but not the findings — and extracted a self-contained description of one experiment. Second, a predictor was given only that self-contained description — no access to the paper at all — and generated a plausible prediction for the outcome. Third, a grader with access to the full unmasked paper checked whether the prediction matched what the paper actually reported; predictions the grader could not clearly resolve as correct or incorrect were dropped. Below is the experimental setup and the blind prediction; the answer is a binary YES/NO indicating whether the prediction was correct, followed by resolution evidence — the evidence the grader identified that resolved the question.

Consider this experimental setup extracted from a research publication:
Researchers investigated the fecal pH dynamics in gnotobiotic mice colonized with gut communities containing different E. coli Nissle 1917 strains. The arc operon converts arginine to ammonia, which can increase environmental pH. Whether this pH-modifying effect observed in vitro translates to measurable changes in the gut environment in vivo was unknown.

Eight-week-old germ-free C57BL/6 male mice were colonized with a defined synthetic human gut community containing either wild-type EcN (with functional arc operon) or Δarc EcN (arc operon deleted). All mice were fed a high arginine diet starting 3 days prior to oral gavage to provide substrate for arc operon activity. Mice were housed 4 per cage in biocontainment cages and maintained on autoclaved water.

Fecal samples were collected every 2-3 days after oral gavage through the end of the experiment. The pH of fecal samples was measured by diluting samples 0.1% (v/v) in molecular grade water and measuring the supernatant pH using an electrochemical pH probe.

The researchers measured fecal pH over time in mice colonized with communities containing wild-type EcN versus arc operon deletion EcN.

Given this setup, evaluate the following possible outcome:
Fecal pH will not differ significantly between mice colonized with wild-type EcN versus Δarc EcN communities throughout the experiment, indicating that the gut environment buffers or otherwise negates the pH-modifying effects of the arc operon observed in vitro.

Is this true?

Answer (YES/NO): YES